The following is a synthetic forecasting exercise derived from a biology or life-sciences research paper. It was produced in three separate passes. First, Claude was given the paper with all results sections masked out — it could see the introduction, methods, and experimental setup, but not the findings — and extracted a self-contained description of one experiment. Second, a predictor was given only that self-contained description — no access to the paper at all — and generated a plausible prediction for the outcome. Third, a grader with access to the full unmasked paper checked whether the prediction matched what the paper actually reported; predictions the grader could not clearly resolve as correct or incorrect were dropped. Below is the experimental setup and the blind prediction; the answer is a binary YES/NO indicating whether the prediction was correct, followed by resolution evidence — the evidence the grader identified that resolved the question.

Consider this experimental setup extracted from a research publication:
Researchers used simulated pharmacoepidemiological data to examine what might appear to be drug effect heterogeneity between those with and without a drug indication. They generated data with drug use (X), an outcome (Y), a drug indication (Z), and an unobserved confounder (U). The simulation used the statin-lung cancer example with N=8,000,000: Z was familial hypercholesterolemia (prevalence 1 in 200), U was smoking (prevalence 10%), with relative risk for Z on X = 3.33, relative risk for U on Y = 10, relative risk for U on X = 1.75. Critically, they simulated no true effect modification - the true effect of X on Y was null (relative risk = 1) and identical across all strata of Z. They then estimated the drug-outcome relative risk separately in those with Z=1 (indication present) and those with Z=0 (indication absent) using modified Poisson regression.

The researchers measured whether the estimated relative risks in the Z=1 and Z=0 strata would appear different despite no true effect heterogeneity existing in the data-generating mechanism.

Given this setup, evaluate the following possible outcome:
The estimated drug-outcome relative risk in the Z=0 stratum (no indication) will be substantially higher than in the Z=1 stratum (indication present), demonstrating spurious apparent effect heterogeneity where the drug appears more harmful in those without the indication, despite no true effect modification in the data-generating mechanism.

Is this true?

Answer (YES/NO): NO